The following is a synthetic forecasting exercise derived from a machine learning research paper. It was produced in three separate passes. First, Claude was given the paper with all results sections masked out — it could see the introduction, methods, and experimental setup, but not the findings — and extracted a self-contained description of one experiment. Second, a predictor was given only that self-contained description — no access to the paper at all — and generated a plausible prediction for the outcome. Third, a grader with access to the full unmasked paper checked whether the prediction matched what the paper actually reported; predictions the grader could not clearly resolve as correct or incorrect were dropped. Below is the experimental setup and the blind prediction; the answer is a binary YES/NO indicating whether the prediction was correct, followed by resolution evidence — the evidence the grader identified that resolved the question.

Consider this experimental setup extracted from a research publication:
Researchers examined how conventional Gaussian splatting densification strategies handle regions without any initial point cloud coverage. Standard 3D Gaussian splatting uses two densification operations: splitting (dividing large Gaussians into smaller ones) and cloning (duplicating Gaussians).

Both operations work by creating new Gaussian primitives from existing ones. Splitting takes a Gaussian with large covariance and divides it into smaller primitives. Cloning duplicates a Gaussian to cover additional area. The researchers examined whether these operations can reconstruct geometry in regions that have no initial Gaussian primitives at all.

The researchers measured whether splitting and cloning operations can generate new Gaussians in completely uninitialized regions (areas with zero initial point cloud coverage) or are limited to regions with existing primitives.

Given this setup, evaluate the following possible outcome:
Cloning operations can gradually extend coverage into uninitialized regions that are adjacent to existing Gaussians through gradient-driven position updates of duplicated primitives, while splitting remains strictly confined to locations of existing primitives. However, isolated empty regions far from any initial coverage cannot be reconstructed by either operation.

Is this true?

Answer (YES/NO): NO